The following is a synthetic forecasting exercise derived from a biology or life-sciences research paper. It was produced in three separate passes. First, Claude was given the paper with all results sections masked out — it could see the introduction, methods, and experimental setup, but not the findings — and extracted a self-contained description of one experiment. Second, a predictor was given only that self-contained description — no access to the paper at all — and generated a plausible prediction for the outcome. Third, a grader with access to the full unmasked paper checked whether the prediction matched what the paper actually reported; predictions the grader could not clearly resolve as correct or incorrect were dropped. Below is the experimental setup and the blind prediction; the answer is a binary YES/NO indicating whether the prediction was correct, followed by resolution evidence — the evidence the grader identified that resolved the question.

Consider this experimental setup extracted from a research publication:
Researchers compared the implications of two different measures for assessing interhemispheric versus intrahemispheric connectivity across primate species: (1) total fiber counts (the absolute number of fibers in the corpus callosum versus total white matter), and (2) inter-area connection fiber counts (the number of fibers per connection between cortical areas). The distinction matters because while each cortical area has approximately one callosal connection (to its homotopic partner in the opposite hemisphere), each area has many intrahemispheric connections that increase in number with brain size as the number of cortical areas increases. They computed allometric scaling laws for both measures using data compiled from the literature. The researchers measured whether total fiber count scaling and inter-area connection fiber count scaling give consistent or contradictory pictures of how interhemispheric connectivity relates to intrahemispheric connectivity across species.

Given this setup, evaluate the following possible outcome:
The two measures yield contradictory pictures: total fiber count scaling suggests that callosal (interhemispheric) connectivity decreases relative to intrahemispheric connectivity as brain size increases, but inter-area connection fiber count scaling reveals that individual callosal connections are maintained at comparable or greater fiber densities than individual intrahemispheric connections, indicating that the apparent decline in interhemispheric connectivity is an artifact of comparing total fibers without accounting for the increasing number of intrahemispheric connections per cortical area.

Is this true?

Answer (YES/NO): YES